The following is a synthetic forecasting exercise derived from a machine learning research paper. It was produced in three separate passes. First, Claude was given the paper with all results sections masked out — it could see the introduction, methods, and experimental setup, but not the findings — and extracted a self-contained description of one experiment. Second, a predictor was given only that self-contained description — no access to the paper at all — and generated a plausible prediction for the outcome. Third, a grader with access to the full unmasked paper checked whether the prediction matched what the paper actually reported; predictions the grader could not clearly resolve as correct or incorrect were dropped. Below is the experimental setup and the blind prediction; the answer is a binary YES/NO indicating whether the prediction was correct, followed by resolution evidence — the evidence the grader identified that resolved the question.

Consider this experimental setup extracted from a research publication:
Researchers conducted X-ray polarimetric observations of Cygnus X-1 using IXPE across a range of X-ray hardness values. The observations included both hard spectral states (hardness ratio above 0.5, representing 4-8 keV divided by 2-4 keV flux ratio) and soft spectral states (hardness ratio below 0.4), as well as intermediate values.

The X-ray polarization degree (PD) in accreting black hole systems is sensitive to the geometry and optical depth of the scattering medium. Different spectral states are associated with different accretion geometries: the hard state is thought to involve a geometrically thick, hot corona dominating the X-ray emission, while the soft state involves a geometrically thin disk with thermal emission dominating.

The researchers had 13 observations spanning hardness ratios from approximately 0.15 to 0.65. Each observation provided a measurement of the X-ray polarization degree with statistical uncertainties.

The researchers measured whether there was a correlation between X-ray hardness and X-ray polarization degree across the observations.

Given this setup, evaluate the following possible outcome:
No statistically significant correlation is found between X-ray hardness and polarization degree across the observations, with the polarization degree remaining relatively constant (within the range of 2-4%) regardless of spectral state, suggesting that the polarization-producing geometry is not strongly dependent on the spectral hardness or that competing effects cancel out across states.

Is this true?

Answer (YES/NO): NO